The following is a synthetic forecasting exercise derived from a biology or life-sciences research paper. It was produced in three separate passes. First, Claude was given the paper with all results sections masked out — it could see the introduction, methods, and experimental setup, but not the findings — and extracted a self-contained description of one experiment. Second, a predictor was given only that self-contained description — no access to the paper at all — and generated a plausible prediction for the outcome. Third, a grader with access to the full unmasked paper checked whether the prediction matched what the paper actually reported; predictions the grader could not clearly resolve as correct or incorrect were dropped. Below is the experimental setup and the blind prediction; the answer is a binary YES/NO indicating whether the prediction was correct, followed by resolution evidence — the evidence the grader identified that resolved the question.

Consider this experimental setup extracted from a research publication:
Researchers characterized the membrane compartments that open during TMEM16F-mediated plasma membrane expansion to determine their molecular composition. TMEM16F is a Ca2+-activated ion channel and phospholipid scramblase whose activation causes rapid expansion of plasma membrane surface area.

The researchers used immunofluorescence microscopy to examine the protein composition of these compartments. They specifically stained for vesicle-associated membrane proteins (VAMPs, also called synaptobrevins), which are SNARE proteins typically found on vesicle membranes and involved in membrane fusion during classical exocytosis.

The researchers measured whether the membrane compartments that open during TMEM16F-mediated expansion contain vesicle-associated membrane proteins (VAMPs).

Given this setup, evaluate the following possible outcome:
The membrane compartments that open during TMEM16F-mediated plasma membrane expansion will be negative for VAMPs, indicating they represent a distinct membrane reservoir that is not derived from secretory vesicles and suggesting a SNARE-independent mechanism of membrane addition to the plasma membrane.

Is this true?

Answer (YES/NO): NO